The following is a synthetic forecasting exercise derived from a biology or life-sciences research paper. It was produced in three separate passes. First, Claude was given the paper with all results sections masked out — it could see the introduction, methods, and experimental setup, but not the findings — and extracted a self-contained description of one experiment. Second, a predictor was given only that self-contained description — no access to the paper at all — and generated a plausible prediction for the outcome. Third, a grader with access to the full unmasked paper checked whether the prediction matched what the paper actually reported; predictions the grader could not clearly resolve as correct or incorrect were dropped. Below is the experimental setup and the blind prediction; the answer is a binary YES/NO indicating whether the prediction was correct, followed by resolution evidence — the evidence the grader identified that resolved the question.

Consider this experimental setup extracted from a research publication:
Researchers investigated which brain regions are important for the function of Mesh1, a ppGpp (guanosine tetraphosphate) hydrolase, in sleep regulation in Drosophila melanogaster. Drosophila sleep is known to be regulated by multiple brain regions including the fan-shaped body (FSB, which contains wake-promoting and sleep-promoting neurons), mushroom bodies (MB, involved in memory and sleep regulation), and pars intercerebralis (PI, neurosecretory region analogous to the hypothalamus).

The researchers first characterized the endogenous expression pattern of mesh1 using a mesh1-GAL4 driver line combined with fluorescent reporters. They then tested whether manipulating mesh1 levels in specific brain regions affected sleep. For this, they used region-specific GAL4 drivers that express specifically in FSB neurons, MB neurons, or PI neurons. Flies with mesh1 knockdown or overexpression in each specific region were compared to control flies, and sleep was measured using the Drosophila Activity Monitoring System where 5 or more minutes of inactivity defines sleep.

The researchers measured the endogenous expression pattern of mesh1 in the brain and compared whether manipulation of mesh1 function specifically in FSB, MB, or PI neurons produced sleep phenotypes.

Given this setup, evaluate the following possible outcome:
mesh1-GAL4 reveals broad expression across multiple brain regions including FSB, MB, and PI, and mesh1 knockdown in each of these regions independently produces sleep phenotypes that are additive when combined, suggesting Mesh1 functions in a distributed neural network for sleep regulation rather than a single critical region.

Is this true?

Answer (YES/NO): NO